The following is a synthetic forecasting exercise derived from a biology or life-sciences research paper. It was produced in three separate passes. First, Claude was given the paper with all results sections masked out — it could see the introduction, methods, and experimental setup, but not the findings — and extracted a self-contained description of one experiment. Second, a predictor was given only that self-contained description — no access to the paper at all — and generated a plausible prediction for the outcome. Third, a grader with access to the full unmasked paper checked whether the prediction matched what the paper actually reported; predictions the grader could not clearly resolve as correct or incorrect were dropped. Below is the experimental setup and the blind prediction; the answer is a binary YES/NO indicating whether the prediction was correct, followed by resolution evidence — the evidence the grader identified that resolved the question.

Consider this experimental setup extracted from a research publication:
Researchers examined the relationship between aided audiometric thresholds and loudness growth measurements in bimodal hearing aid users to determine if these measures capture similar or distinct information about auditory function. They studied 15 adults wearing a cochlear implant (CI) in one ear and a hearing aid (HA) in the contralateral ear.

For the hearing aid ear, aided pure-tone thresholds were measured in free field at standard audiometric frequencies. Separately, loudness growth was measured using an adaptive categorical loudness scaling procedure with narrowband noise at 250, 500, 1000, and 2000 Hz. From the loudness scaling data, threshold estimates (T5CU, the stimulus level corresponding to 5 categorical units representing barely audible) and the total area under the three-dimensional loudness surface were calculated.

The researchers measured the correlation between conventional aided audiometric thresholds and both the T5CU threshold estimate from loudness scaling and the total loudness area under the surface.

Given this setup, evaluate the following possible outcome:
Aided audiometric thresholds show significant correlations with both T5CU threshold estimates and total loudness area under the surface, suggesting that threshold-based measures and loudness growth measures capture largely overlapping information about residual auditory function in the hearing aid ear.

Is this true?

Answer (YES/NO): NO